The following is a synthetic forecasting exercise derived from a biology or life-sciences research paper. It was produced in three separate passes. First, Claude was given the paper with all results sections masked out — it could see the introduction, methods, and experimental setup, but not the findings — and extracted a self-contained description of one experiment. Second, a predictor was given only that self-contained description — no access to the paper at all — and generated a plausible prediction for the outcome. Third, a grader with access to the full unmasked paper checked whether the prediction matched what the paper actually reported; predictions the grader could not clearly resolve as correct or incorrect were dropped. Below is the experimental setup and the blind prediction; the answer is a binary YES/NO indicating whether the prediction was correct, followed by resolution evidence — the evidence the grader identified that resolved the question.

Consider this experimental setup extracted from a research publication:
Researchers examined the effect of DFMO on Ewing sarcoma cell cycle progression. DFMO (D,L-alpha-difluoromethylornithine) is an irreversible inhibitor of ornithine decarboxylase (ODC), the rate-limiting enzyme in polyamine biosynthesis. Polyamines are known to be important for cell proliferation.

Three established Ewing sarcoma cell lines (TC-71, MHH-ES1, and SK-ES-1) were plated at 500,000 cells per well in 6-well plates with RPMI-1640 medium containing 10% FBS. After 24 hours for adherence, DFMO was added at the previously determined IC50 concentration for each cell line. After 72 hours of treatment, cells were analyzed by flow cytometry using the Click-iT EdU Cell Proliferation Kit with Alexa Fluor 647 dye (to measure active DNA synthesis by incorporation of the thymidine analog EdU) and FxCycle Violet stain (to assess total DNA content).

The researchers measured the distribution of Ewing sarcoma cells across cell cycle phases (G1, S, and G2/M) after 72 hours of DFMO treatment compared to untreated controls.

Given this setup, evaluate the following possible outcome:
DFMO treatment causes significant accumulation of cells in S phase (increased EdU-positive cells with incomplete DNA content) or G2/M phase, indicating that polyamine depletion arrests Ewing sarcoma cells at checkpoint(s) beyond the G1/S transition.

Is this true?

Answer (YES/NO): NO